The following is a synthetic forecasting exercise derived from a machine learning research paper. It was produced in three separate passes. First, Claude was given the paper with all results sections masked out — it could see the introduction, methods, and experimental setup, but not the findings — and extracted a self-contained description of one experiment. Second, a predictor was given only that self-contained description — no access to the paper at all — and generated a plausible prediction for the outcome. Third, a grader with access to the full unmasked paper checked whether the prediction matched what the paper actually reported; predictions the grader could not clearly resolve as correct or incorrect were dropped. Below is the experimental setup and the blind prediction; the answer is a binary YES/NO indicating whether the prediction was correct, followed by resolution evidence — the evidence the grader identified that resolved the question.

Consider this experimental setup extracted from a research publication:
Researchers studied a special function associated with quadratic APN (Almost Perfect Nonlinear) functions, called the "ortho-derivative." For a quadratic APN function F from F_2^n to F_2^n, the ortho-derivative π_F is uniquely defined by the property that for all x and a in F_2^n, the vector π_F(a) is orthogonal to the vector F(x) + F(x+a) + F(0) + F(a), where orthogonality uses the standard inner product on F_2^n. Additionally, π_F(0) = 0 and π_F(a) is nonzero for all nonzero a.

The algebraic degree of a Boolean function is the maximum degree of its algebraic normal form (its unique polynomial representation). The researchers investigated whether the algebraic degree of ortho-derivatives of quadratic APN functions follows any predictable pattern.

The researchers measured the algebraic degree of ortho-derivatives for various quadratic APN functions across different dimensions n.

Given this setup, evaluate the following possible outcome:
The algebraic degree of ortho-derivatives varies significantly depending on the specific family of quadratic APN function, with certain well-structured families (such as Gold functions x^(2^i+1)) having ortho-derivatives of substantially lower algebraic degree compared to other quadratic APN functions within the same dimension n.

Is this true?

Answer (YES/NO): NO